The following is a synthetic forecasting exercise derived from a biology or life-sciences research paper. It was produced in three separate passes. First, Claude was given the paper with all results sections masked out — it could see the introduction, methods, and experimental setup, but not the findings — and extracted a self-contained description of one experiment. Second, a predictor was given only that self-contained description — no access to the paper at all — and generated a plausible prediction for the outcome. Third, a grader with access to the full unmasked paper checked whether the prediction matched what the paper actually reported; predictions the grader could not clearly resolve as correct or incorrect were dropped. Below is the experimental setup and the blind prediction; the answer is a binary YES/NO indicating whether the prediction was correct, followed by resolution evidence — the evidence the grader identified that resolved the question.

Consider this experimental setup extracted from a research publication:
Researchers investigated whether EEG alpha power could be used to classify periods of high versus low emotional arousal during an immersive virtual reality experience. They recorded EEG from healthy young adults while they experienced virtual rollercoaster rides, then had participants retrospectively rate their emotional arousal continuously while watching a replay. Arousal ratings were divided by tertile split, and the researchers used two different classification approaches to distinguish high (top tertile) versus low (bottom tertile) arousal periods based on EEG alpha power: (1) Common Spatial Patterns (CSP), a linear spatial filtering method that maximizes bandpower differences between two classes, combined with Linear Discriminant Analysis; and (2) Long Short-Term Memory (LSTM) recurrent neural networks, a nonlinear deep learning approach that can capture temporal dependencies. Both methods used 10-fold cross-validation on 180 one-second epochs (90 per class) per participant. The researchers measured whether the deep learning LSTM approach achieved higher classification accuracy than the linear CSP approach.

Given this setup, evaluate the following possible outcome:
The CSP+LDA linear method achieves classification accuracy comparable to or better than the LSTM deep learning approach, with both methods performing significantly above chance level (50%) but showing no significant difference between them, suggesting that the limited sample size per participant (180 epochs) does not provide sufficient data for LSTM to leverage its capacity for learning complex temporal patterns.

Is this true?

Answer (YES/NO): YES